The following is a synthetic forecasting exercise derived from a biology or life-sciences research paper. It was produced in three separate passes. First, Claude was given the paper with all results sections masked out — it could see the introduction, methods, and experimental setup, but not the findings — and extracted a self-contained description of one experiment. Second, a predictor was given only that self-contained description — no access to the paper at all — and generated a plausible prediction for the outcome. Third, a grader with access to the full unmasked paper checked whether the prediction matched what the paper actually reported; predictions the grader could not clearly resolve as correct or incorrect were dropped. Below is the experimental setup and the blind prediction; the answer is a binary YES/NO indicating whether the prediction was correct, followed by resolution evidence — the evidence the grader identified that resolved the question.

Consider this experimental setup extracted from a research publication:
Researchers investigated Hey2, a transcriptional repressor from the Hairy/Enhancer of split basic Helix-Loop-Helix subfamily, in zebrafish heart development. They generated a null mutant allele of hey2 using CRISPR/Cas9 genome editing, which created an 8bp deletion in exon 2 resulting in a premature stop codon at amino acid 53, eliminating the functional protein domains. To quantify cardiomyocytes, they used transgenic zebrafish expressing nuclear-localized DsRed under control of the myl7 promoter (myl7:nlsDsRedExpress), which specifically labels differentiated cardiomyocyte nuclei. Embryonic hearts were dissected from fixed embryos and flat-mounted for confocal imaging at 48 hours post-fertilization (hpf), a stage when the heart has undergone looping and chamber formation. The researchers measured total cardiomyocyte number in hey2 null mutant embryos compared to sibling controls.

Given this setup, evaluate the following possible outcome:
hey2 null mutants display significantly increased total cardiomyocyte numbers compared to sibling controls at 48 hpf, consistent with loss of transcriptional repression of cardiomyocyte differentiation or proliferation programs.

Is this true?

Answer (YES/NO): YES